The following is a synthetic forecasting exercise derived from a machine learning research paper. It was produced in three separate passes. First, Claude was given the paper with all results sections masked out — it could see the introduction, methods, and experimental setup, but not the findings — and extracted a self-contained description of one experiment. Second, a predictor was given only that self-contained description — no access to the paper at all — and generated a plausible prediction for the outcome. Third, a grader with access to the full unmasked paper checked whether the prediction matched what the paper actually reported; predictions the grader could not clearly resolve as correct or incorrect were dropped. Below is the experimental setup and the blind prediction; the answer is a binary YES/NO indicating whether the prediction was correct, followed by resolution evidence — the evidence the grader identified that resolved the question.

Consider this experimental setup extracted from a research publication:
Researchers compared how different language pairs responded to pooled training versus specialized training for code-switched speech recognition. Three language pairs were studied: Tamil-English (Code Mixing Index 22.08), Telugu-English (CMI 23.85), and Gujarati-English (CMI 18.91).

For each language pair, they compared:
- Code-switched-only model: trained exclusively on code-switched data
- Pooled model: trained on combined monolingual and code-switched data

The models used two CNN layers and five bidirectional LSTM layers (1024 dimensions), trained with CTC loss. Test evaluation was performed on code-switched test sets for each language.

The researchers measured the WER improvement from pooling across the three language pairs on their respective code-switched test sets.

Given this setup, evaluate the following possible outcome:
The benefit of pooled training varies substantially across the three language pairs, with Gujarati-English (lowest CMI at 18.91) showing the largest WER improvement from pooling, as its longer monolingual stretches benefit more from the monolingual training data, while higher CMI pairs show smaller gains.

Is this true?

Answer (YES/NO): NO